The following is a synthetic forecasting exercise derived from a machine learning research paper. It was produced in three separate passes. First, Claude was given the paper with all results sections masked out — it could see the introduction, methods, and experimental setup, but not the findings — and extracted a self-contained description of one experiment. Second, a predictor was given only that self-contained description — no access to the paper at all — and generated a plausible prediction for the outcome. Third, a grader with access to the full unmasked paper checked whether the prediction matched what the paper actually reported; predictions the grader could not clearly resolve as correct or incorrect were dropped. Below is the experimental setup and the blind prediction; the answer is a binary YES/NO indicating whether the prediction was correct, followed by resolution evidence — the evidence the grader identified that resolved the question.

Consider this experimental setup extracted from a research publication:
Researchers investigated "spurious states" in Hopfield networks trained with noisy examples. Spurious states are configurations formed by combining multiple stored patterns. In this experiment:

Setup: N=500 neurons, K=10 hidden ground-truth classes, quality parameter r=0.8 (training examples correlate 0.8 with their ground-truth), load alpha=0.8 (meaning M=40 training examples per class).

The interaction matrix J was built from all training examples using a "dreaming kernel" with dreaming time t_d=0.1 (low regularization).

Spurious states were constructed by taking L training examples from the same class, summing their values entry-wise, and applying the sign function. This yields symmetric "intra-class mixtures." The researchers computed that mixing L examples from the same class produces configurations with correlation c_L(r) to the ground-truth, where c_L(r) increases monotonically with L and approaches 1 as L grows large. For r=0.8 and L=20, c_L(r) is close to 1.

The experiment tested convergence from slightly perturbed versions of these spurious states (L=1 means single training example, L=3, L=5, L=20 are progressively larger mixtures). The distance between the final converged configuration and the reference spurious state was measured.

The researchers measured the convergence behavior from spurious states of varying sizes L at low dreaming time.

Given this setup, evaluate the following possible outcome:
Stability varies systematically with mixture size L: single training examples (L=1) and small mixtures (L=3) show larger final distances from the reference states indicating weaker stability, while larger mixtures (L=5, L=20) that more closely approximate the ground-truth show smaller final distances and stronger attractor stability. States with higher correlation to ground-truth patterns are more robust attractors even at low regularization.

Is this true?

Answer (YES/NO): YES